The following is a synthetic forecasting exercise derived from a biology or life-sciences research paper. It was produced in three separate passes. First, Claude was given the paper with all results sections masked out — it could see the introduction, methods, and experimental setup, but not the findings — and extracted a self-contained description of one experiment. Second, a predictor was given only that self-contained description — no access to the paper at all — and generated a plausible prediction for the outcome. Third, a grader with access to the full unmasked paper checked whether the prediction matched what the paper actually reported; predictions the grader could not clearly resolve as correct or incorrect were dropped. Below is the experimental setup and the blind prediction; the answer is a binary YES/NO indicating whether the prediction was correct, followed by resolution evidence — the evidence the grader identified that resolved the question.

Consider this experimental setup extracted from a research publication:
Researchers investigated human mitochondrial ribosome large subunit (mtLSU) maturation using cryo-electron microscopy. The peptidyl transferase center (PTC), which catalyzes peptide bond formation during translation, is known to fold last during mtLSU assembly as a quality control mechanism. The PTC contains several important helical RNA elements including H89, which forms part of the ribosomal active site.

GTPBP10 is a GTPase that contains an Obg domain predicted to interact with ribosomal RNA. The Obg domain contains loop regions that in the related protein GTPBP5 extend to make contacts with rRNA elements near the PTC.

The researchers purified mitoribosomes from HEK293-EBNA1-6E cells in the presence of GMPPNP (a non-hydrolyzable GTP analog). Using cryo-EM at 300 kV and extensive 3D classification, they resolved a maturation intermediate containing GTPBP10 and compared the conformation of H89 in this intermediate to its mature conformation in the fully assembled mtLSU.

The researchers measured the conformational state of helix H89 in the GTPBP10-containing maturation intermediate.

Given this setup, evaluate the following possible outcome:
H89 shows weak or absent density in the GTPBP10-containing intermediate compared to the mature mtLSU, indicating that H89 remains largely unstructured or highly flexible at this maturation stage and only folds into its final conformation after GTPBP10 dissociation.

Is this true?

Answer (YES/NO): NO